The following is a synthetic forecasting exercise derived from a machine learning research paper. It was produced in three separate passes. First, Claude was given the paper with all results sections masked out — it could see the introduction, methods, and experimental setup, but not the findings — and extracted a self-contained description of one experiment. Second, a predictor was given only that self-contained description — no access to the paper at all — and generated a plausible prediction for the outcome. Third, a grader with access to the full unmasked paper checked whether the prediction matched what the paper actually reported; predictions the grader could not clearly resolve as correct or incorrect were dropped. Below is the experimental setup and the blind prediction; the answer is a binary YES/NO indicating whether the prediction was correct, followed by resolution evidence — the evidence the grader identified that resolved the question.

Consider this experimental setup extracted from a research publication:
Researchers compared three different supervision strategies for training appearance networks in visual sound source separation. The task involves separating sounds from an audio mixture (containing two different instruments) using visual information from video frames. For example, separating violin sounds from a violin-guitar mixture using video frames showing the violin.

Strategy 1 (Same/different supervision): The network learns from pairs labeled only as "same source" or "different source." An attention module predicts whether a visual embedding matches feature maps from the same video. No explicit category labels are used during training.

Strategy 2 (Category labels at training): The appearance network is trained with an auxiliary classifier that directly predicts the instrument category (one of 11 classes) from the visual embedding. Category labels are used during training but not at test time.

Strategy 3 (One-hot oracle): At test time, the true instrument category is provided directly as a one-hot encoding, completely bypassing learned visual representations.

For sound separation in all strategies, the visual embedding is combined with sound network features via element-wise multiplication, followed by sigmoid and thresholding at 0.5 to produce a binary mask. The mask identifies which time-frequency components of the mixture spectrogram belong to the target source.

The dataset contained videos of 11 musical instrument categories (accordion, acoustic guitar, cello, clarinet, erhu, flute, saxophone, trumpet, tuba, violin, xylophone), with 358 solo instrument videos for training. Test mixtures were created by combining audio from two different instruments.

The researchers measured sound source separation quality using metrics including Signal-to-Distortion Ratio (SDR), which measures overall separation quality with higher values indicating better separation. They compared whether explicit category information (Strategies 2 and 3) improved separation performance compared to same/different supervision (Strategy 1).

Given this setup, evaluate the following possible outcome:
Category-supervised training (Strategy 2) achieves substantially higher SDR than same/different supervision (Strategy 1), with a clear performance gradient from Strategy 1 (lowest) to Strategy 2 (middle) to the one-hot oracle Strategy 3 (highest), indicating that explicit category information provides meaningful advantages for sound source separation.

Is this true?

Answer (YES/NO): YES